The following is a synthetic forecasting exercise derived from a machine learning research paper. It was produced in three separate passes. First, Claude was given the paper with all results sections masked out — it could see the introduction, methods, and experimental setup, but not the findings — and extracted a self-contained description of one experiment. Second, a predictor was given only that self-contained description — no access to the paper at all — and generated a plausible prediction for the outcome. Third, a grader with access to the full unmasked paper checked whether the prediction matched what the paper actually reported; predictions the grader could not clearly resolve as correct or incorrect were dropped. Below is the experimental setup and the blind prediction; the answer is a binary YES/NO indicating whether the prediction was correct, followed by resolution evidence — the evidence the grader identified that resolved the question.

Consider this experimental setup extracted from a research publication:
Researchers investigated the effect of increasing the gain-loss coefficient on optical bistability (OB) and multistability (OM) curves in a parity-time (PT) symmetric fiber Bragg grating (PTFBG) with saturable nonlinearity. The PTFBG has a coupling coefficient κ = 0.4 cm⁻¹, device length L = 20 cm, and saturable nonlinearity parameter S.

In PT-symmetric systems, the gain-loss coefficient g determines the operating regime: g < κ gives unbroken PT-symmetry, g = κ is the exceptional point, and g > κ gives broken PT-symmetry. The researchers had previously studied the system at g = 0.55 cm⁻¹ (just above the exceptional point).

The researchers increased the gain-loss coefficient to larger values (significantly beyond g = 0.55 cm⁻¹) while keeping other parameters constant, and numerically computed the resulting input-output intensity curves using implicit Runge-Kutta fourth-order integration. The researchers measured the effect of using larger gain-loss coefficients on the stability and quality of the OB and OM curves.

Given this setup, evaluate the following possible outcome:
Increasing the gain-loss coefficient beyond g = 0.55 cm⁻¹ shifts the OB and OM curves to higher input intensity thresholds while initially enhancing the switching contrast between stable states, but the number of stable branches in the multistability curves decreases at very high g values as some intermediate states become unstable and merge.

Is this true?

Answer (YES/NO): NO